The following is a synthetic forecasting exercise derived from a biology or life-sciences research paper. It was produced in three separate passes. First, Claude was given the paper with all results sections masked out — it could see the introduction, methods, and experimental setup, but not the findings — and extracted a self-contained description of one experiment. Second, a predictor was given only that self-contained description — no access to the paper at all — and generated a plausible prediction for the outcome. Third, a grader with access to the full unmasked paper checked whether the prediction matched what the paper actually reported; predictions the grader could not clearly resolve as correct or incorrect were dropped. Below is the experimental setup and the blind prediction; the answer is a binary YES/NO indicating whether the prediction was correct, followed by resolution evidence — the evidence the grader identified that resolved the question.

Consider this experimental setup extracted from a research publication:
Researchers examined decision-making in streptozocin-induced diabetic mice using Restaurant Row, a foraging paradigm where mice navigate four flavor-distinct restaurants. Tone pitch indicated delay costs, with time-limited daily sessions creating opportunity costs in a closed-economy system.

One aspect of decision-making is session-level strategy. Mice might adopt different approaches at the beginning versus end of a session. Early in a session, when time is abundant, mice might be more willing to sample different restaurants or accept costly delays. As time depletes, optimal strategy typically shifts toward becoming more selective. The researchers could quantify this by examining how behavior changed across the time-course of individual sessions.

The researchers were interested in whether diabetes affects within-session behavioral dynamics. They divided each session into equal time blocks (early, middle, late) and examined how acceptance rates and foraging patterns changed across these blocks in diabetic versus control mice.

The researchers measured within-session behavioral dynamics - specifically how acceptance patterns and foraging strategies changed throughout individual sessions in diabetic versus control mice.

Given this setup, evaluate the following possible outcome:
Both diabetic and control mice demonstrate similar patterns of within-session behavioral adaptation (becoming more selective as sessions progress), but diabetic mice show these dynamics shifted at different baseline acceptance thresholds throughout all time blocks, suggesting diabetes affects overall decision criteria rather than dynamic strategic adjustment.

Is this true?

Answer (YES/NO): NO